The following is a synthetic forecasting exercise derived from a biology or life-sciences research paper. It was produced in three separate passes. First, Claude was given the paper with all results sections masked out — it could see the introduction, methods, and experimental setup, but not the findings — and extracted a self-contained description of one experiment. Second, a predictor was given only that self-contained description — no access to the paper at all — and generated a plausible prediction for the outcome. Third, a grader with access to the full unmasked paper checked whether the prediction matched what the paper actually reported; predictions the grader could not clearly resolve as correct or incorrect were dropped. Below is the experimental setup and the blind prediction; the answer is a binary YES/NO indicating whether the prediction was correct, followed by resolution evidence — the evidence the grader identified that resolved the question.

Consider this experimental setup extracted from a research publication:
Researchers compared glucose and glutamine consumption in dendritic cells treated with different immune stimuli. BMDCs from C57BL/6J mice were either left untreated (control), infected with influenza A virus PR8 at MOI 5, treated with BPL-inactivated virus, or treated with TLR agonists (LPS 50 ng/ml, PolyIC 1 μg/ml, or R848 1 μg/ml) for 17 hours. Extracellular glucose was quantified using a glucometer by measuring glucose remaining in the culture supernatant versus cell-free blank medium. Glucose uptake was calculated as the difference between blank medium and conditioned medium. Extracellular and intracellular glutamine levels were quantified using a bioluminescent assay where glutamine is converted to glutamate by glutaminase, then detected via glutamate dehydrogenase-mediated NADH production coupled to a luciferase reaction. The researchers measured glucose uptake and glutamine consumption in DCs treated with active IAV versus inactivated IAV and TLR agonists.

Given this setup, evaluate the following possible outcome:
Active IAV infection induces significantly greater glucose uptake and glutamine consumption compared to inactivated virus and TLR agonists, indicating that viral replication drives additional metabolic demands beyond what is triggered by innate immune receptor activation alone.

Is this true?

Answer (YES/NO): NO